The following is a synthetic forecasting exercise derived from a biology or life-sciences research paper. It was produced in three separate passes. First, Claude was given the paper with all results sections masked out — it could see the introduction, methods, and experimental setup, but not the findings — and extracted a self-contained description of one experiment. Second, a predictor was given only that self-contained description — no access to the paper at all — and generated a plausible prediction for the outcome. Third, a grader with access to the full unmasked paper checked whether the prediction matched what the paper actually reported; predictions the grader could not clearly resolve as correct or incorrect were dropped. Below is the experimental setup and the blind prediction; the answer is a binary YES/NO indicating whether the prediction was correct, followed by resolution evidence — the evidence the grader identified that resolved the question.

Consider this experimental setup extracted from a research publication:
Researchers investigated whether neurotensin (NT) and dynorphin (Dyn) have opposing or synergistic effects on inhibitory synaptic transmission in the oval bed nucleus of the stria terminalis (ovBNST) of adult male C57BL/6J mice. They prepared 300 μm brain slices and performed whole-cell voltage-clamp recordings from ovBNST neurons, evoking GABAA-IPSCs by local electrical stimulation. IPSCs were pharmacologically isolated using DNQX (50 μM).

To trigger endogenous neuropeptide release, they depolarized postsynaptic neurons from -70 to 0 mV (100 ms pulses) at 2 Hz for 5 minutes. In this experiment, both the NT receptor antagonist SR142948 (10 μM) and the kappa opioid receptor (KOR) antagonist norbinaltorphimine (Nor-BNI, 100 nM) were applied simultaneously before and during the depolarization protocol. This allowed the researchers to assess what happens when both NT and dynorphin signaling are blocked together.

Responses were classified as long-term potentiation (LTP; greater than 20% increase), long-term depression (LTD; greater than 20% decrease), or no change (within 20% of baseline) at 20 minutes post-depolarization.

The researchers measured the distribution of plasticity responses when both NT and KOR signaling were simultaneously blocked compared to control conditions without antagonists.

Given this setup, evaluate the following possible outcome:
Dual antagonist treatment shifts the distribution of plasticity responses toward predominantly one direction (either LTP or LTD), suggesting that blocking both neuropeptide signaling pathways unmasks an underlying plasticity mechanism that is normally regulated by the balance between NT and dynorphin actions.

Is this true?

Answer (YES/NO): NO